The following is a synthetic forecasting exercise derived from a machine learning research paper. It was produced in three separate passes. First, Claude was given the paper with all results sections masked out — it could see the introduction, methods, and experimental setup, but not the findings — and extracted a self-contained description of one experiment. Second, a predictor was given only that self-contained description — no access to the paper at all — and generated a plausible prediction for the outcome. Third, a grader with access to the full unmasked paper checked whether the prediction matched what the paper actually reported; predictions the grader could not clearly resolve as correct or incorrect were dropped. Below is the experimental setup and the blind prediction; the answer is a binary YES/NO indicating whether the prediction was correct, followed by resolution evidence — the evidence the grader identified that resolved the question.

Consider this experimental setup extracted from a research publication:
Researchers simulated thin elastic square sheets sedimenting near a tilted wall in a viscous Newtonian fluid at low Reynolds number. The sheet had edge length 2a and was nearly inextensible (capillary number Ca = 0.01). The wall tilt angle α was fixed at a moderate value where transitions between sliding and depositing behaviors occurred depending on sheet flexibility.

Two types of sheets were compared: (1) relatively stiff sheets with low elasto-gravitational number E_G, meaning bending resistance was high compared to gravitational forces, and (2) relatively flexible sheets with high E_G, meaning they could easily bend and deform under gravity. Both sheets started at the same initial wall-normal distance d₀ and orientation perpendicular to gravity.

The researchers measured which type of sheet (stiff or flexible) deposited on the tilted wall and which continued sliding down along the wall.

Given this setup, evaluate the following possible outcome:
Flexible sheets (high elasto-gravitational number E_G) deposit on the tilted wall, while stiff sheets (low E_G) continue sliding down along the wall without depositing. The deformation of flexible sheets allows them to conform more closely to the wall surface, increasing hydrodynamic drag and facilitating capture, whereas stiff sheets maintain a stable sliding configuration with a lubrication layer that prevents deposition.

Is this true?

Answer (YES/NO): NO